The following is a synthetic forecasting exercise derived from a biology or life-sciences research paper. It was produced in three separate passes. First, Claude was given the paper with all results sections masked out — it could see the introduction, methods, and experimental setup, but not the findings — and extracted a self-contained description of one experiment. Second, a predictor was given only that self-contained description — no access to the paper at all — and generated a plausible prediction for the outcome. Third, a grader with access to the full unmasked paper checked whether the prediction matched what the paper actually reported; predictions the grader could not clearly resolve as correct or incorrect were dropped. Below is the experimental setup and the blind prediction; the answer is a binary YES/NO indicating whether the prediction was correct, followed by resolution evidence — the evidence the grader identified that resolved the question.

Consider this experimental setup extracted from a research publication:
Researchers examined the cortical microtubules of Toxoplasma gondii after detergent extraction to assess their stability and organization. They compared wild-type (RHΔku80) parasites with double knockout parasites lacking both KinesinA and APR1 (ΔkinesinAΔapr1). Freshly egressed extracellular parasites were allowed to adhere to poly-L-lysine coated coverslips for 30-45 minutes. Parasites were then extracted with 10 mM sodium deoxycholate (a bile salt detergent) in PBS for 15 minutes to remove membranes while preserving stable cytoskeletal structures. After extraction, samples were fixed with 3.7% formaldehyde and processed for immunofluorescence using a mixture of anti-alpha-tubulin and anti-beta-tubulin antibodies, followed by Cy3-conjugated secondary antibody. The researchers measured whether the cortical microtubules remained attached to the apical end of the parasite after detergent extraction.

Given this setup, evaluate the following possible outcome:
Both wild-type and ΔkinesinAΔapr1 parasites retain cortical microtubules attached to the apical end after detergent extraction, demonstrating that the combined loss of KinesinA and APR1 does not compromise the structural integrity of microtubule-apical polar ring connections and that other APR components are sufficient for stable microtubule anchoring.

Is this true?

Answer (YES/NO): NO